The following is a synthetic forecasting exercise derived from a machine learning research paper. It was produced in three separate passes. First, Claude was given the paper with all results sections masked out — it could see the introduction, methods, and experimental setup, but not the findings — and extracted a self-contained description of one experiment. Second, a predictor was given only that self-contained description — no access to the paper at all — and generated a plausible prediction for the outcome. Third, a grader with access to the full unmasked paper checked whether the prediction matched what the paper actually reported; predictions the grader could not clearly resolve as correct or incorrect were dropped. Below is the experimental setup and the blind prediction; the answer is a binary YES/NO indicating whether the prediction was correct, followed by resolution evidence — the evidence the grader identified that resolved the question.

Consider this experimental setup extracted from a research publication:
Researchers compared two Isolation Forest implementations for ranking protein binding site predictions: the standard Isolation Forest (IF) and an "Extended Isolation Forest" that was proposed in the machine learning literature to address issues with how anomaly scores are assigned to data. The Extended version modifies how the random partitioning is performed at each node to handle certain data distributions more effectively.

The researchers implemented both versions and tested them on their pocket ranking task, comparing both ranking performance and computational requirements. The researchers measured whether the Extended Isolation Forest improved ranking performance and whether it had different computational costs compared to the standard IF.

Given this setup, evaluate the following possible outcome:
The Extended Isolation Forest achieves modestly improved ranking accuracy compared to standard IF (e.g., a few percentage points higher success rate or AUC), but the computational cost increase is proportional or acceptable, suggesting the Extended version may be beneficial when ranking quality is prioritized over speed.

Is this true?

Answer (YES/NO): NO